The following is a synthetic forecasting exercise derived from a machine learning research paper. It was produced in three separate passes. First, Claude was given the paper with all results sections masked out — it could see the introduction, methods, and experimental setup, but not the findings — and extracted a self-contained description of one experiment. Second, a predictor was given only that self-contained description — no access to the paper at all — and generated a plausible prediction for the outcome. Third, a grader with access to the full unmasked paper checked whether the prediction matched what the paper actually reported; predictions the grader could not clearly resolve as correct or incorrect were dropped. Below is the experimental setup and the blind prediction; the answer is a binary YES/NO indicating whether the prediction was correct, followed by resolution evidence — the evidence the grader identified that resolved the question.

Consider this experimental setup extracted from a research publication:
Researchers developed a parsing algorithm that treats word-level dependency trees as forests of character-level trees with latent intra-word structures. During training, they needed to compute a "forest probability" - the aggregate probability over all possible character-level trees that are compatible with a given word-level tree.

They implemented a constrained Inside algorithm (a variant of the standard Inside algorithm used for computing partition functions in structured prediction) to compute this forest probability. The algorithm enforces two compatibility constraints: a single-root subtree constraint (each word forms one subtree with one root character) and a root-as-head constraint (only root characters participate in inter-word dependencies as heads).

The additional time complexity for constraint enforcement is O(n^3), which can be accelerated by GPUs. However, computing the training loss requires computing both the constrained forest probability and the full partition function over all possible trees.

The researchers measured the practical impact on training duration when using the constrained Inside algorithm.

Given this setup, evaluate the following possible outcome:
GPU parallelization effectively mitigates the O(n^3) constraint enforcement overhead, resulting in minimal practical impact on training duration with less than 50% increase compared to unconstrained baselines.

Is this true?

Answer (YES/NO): NO